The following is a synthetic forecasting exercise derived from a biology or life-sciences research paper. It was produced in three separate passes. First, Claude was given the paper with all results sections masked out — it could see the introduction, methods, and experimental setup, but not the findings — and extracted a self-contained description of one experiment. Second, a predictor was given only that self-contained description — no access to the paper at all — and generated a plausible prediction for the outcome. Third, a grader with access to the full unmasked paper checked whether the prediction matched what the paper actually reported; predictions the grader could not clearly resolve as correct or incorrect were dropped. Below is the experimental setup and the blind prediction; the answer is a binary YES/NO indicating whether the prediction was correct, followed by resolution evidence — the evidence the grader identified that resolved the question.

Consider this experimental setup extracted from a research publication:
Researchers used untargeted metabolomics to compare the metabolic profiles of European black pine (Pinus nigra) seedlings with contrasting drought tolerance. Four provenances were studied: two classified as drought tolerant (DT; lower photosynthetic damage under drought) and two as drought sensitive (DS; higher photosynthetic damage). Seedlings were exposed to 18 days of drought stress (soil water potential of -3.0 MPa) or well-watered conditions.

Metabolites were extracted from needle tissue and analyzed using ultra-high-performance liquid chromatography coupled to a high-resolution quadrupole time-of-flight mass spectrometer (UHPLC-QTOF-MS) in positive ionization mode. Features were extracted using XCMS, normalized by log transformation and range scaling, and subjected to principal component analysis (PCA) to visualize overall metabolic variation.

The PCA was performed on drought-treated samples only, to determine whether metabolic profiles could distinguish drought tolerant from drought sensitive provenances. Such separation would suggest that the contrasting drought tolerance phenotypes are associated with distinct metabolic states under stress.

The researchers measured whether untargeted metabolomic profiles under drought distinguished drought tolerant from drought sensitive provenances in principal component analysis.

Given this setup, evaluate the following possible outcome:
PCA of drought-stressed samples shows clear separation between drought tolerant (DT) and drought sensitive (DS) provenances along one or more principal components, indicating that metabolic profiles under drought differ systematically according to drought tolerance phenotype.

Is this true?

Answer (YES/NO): YES